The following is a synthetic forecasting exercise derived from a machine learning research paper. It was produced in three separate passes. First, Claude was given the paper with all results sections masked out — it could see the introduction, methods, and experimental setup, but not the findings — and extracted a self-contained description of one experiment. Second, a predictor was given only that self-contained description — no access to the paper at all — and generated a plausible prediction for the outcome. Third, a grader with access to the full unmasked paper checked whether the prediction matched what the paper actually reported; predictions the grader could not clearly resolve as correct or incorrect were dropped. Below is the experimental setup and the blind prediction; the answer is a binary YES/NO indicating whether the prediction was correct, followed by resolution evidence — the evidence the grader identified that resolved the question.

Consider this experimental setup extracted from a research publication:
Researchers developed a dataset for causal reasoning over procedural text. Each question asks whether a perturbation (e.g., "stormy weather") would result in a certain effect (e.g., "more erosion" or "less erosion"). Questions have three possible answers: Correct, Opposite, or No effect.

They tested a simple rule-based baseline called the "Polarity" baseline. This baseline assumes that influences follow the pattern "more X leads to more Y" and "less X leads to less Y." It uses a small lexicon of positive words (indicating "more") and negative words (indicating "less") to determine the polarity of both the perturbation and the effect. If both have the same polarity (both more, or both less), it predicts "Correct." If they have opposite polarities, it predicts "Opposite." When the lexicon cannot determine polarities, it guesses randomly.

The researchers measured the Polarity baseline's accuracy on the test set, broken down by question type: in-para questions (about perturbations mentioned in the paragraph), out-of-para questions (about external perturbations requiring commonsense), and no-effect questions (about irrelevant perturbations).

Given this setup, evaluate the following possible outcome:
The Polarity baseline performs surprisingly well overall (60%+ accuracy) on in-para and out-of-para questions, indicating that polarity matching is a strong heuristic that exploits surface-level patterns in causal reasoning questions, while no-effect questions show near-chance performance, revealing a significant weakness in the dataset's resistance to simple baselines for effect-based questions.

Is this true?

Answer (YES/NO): NO